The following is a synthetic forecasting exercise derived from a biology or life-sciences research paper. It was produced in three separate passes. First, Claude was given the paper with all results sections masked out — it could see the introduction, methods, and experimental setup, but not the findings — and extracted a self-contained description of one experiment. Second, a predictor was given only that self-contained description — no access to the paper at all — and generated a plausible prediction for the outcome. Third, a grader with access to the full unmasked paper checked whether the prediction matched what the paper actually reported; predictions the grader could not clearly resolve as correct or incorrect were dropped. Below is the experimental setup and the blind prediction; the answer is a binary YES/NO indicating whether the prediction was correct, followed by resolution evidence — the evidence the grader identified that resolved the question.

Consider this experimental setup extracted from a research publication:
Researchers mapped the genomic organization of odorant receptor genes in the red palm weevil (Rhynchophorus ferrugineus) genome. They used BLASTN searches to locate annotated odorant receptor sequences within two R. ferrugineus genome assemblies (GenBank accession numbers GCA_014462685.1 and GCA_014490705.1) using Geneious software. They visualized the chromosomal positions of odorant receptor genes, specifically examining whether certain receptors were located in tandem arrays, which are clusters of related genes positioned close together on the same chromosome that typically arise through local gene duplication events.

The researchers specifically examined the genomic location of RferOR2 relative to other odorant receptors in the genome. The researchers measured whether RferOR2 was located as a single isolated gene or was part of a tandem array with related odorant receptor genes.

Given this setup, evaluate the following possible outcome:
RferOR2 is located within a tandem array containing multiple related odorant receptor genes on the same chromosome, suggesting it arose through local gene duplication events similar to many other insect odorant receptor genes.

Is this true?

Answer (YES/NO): NO